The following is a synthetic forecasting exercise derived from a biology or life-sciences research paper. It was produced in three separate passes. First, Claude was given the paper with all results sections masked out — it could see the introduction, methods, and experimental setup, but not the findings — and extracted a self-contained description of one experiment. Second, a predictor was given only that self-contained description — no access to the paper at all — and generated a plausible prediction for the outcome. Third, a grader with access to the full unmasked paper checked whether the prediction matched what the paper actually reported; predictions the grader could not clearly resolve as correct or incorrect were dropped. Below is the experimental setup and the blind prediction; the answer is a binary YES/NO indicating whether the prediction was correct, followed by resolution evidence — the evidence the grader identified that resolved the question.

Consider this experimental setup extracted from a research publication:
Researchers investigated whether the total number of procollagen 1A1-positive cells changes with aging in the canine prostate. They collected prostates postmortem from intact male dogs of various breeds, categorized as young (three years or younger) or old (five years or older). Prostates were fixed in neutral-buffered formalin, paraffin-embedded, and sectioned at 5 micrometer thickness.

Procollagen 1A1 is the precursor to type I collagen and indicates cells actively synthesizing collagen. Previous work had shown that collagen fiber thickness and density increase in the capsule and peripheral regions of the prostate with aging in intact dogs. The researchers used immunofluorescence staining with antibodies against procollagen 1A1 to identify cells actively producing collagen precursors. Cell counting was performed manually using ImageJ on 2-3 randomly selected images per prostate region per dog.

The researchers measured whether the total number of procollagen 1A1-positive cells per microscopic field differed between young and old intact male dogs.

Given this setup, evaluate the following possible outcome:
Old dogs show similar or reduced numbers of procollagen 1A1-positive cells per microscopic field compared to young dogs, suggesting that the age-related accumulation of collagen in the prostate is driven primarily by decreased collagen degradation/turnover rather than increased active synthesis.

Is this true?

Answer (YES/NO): NO